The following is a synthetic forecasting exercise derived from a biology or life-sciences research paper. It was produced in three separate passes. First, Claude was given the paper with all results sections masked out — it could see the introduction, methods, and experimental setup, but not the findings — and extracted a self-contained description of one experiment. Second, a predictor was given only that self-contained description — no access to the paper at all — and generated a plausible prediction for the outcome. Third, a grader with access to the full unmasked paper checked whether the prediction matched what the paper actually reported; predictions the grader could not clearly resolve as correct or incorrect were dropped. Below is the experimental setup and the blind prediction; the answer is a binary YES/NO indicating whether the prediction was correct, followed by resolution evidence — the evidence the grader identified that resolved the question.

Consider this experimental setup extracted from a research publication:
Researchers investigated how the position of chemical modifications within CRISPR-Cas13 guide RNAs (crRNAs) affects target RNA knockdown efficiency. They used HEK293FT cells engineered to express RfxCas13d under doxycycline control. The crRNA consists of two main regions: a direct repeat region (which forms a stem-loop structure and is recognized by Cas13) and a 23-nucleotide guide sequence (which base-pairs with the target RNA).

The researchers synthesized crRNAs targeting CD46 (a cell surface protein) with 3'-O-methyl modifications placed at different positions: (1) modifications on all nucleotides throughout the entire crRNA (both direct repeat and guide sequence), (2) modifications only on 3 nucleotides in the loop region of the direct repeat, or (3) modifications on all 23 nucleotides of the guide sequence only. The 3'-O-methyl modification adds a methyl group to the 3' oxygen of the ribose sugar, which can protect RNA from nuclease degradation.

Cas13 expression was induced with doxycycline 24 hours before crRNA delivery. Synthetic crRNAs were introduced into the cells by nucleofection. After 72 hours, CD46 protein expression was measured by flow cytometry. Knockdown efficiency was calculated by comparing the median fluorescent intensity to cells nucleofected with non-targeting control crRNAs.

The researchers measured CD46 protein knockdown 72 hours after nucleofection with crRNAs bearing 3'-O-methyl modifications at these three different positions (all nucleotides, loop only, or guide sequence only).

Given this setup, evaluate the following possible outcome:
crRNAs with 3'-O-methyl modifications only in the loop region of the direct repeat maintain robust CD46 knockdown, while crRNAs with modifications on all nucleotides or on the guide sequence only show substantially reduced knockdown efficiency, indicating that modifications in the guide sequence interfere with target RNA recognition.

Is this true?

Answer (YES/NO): NO